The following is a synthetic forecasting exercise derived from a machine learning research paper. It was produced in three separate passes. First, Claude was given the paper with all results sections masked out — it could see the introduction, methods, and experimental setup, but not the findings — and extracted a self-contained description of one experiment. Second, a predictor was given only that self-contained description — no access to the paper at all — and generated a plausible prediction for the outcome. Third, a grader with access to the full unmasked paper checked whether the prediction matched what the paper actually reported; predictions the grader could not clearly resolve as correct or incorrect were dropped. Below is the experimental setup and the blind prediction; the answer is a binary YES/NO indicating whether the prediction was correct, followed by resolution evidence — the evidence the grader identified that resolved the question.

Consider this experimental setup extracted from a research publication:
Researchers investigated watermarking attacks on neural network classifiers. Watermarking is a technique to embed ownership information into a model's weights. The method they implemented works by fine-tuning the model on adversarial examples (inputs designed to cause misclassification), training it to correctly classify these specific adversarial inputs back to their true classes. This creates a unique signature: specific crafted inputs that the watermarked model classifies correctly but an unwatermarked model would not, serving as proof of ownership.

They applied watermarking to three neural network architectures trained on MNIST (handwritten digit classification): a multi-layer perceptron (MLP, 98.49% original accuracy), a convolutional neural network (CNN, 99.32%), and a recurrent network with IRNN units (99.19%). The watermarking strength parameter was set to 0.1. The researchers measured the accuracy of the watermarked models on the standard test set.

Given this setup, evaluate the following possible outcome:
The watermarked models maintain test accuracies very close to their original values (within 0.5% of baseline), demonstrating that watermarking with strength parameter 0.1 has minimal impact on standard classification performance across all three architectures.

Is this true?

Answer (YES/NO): NO